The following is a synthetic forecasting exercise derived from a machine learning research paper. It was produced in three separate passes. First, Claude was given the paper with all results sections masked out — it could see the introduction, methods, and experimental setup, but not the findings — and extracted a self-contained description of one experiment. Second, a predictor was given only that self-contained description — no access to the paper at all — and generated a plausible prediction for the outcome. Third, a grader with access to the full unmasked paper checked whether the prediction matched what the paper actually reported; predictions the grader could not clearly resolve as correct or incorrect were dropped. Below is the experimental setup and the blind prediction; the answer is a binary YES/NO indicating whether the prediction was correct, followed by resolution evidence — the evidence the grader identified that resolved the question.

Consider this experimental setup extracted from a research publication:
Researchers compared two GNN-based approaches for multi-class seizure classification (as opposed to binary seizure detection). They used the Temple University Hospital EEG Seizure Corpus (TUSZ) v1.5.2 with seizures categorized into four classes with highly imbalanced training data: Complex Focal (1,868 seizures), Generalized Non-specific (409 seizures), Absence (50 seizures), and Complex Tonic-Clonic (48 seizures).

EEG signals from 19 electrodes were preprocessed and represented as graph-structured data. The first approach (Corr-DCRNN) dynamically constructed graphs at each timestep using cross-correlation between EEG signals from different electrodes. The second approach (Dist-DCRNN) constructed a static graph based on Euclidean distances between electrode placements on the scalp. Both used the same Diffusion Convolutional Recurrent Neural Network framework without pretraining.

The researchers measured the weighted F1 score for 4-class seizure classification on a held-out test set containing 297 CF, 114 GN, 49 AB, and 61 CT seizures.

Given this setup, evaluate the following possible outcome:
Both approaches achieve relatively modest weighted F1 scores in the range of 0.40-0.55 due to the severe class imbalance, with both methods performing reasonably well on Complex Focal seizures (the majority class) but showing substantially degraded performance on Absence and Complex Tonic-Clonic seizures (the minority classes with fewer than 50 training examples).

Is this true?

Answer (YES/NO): NO